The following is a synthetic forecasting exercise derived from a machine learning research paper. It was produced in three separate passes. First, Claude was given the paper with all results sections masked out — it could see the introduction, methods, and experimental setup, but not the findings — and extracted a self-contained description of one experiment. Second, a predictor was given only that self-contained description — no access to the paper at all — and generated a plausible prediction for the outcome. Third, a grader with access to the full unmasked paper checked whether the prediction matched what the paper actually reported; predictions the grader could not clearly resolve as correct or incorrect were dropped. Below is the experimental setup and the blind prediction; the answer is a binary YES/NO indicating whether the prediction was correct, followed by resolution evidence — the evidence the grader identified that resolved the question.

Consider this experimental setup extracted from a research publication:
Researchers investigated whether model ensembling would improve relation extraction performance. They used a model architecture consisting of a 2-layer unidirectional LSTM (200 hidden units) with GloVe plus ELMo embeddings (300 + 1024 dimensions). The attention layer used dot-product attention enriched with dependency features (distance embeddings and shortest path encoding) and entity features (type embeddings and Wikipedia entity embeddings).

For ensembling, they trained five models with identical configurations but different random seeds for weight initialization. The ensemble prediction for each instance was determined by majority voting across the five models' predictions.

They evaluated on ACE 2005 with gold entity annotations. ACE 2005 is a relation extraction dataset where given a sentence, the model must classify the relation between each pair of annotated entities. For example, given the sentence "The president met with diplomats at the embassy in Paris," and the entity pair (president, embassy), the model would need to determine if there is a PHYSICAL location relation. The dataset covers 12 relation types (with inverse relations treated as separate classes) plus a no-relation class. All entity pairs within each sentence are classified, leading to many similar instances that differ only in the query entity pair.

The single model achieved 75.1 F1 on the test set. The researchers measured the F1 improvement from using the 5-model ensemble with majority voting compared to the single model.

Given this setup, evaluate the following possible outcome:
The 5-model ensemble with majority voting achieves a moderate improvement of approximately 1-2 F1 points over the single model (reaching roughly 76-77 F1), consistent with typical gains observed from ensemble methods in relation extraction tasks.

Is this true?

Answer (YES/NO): NO